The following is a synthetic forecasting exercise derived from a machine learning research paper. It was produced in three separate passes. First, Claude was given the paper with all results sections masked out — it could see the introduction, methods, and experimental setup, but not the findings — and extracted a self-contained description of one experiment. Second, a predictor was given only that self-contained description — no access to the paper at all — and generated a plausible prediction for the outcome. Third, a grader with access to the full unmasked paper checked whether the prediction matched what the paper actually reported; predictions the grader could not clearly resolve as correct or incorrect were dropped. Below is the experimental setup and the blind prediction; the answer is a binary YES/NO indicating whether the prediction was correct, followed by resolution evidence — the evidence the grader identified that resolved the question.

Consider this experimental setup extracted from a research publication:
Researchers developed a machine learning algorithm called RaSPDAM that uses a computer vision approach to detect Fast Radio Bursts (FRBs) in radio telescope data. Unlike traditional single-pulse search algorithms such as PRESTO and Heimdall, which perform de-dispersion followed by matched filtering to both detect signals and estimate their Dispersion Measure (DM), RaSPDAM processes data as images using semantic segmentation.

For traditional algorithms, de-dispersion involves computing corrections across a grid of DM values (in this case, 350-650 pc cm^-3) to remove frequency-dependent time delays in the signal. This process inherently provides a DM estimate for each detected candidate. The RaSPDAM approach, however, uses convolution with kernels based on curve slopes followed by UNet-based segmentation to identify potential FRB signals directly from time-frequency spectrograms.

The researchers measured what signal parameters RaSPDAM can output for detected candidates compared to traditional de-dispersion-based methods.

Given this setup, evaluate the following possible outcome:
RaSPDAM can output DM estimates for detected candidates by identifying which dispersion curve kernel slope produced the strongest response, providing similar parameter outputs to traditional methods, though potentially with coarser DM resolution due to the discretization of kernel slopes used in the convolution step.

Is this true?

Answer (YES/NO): NO